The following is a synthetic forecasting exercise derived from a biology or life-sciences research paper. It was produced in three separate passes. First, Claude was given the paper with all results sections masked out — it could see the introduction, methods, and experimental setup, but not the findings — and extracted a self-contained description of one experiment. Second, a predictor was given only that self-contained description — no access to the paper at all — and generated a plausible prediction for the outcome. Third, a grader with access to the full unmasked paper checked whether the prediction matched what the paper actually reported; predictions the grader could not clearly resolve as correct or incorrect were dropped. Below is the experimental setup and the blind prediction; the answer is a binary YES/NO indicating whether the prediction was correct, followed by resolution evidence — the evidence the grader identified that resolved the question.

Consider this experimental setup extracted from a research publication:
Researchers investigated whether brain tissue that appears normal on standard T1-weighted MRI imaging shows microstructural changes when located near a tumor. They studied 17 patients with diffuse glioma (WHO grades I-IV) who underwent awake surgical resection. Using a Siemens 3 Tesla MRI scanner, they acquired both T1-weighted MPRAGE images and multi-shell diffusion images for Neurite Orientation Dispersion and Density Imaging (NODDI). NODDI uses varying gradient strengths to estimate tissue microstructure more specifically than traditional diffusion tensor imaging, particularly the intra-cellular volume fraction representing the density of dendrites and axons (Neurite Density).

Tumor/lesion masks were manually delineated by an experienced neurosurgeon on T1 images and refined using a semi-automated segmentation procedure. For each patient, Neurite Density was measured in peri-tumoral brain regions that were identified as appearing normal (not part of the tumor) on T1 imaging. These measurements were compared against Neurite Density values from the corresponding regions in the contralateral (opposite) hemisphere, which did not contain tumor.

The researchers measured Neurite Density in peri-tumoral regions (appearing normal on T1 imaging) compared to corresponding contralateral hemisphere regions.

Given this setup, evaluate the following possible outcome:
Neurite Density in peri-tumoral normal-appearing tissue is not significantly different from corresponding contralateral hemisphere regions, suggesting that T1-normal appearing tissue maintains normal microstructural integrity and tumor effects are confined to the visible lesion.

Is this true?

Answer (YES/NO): NO